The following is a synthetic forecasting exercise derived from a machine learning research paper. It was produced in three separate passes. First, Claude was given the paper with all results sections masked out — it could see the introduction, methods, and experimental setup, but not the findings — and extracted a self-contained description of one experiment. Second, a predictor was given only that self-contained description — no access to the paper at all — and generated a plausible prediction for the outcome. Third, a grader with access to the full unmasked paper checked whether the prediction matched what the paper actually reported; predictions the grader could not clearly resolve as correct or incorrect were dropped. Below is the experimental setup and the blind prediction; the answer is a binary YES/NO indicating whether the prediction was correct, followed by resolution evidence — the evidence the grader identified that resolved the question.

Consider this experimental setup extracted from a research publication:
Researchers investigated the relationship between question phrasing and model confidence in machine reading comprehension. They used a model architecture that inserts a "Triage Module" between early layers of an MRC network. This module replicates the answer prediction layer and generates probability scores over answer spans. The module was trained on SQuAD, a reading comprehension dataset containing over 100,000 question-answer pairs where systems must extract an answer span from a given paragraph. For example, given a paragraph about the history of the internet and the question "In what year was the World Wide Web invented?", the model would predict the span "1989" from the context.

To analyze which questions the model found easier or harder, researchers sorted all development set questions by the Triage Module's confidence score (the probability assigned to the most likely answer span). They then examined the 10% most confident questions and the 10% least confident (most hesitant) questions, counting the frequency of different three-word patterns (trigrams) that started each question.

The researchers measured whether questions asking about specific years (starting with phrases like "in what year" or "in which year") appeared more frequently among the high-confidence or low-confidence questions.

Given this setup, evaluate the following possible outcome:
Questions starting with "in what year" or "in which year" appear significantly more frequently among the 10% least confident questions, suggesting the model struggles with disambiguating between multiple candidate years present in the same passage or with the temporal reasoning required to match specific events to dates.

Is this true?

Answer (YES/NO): NO